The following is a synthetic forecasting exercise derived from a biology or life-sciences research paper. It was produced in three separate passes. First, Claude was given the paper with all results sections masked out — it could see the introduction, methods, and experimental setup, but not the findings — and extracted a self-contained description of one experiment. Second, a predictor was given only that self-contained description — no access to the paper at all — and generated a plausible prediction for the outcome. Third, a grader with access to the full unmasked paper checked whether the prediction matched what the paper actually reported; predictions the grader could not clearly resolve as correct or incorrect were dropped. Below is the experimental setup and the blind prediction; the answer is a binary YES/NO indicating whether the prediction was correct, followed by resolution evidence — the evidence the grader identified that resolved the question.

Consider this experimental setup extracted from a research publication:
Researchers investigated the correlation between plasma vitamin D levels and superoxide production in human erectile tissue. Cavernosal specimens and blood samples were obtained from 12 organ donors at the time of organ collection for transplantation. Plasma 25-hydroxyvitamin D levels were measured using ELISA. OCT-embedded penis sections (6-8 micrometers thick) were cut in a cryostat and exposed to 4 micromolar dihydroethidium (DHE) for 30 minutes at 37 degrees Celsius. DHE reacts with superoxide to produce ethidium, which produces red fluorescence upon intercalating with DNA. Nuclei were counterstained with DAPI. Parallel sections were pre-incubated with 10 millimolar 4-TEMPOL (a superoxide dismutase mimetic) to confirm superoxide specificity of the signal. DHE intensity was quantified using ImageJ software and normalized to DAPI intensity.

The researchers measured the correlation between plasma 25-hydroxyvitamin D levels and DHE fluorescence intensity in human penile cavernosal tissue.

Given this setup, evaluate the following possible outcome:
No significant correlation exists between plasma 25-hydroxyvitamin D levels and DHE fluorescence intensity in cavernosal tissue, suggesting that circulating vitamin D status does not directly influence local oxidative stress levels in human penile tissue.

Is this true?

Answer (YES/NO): NO